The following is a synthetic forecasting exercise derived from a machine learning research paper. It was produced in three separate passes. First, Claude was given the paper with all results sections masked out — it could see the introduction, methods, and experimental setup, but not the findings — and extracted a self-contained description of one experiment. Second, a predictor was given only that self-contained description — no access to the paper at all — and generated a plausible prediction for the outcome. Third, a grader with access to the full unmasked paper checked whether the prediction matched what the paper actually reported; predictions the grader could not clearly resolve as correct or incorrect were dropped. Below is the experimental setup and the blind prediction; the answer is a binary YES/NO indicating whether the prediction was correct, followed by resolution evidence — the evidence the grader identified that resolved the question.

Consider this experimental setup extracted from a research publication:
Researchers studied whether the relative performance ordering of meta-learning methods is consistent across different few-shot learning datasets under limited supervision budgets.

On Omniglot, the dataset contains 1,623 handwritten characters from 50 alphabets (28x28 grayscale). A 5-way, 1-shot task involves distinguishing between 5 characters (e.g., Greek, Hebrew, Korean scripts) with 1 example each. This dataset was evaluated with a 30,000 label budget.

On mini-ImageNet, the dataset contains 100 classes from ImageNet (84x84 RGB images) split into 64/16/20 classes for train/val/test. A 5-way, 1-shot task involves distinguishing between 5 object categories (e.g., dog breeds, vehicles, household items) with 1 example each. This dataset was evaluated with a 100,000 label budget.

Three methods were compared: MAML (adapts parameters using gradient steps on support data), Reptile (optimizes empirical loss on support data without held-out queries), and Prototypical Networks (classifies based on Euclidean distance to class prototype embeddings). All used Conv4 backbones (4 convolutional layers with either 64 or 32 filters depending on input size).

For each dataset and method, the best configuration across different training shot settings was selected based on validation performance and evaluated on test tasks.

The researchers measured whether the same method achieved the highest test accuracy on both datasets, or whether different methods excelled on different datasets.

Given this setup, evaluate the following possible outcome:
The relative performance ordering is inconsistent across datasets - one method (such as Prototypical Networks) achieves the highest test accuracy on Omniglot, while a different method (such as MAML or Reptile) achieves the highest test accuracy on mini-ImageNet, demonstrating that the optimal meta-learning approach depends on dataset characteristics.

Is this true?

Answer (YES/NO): YES